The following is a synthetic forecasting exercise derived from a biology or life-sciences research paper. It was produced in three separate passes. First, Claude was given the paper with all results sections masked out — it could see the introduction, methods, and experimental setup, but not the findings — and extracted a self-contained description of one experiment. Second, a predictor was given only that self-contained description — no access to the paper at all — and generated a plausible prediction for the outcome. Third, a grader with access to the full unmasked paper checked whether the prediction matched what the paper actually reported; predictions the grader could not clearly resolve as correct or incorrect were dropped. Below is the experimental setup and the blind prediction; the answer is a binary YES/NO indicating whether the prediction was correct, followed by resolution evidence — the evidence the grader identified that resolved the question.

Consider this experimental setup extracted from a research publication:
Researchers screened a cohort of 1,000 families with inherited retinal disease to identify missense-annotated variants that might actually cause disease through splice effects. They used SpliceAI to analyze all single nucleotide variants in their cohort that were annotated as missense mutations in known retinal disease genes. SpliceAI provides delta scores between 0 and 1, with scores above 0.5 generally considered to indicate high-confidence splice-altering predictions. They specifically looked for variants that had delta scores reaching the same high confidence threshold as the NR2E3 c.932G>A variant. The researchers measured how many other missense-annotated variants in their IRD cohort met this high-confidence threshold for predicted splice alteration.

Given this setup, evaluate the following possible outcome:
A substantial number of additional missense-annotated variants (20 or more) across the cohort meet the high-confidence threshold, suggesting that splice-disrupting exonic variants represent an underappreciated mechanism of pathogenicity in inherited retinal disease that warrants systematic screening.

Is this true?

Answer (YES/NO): NO